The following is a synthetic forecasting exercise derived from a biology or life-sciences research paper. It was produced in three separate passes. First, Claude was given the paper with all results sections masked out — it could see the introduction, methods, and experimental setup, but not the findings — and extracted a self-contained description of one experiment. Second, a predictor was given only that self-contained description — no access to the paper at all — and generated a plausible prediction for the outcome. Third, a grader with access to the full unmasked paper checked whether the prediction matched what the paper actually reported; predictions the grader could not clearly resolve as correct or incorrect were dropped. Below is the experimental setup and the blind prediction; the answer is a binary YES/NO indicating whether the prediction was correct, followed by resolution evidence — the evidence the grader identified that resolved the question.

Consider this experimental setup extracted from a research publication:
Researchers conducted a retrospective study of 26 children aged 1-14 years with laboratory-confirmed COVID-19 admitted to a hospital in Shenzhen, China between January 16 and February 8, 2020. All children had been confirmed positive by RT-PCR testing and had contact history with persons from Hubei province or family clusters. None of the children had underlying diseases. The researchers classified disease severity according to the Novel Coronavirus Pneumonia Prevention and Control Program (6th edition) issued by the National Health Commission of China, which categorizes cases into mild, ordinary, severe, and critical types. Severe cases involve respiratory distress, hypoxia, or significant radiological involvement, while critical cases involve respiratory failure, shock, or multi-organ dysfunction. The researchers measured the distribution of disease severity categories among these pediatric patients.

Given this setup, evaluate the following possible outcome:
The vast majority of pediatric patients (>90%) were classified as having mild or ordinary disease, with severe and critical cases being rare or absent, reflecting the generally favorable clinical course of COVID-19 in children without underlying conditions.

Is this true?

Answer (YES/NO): YES